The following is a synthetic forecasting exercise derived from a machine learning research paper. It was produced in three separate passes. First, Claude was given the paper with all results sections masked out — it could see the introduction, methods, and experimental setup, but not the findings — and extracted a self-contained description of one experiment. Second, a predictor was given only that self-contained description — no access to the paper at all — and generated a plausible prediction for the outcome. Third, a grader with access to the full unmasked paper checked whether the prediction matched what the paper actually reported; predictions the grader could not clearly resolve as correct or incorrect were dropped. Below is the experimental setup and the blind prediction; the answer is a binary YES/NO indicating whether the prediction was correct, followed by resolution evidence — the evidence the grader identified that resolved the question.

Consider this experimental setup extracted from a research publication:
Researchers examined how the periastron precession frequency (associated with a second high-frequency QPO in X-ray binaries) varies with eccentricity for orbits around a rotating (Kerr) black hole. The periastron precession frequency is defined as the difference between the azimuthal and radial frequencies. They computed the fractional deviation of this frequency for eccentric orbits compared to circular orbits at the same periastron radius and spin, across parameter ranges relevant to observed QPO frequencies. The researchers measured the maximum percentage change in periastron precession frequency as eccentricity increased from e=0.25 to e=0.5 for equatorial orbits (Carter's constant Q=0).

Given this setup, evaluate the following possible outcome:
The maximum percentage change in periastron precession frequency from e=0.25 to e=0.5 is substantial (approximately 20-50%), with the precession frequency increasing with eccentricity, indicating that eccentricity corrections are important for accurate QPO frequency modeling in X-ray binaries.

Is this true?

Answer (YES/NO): NO